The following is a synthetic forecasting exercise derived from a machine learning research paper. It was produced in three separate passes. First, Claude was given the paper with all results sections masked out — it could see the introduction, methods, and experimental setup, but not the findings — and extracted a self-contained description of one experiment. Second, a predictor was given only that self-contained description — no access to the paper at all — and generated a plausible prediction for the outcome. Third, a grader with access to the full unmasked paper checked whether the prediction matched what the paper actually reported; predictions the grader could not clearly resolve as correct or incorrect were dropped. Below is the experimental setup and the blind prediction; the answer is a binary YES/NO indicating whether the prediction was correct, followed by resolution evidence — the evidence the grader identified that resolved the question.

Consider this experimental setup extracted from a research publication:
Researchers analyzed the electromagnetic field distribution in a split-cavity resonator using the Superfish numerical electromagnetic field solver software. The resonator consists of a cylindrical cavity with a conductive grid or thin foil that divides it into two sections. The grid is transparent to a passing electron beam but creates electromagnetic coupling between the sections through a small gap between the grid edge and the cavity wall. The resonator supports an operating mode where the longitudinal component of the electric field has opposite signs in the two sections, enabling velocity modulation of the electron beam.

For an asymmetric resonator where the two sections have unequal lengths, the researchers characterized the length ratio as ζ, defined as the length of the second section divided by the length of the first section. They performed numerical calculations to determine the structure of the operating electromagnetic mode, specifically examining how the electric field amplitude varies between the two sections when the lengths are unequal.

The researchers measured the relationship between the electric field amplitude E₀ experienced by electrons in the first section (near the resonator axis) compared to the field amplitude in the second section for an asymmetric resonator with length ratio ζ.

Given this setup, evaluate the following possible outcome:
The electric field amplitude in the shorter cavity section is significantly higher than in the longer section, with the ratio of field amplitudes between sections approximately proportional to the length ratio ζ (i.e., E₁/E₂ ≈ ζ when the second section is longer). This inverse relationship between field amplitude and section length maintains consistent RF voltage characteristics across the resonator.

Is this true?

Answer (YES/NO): YES